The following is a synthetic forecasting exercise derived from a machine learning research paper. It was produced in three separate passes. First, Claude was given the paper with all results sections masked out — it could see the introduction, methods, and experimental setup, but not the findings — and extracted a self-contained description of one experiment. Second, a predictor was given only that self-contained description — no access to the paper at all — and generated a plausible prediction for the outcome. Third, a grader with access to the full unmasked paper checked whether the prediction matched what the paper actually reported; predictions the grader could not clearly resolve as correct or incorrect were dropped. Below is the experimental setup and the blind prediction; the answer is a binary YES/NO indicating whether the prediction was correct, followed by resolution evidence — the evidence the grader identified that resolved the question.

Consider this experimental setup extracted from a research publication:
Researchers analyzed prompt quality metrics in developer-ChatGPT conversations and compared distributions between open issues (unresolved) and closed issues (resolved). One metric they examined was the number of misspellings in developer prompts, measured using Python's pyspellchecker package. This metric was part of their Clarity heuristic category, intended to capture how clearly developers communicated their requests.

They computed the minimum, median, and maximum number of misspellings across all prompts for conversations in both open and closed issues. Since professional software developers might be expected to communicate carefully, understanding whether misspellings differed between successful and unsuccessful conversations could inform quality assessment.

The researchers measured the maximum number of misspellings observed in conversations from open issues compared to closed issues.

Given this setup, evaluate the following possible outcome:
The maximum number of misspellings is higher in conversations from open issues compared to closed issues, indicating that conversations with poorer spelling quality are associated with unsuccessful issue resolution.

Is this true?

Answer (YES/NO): YES